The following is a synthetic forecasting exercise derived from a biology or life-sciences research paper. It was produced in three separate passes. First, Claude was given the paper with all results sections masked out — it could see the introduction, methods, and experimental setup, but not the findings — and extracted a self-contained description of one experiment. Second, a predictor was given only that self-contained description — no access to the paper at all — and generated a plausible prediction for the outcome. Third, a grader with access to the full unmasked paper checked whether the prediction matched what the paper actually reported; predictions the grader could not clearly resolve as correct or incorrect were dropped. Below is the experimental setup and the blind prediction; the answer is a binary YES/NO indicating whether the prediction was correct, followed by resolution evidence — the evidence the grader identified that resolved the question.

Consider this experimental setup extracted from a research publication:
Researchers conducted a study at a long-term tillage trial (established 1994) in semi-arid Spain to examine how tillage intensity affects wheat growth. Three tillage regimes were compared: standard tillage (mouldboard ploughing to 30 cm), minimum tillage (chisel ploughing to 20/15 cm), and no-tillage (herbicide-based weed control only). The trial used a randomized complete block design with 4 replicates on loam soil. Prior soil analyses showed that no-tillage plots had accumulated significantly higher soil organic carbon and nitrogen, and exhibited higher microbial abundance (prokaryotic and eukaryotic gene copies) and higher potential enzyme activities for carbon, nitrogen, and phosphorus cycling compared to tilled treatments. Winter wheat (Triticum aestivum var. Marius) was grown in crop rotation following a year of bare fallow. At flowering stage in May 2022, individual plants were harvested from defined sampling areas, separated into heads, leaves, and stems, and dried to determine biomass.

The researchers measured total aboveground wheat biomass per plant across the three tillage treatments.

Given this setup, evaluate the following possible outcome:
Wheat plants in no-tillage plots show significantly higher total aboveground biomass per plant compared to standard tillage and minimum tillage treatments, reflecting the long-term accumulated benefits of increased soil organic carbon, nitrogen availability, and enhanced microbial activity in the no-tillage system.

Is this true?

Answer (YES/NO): NO